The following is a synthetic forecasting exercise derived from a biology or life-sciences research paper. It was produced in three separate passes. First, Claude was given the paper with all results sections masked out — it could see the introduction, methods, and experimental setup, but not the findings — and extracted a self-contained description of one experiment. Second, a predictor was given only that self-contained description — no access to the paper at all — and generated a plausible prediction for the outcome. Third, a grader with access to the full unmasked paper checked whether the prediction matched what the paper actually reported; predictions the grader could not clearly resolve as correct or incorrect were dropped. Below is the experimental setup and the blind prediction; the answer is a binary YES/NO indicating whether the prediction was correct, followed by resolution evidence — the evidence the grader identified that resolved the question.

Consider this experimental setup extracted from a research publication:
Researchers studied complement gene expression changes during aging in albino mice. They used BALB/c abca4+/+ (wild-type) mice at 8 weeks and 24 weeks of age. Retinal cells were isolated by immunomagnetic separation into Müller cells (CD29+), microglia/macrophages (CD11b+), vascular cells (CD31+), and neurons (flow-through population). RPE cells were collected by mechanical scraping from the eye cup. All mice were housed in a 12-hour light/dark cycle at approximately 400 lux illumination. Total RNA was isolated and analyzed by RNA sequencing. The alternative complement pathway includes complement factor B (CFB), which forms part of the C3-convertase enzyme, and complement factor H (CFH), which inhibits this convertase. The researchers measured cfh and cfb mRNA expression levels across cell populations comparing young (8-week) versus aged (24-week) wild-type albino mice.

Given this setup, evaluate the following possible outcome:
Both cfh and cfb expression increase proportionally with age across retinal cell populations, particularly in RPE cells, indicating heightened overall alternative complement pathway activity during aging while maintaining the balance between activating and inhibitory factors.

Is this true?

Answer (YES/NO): NO